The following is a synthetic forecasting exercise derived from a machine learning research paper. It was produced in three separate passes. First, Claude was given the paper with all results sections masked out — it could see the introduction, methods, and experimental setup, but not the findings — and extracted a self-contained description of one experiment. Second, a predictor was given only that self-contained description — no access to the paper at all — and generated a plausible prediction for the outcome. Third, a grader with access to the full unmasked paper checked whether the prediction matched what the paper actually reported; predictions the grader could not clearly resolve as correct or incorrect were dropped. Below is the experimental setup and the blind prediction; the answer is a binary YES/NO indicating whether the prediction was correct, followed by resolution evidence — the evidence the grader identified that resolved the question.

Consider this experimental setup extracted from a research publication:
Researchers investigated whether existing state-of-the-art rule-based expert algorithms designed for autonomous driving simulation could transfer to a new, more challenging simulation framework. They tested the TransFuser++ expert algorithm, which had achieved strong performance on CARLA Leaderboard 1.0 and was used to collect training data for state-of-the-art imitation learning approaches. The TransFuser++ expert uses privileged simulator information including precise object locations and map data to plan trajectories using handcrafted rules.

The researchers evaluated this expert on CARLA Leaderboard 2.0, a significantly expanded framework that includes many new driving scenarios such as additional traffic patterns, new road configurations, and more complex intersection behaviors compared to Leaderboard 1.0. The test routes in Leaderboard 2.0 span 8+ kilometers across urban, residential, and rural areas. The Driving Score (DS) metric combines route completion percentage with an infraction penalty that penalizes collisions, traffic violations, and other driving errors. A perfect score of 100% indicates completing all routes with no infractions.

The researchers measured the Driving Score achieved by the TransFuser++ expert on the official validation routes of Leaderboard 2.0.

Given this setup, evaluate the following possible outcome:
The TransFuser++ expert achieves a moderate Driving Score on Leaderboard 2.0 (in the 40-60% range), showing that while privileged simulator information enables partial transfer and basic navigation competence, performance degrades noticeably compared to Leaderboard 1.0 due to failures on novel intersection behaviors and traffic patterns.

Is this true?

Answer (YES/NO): NO